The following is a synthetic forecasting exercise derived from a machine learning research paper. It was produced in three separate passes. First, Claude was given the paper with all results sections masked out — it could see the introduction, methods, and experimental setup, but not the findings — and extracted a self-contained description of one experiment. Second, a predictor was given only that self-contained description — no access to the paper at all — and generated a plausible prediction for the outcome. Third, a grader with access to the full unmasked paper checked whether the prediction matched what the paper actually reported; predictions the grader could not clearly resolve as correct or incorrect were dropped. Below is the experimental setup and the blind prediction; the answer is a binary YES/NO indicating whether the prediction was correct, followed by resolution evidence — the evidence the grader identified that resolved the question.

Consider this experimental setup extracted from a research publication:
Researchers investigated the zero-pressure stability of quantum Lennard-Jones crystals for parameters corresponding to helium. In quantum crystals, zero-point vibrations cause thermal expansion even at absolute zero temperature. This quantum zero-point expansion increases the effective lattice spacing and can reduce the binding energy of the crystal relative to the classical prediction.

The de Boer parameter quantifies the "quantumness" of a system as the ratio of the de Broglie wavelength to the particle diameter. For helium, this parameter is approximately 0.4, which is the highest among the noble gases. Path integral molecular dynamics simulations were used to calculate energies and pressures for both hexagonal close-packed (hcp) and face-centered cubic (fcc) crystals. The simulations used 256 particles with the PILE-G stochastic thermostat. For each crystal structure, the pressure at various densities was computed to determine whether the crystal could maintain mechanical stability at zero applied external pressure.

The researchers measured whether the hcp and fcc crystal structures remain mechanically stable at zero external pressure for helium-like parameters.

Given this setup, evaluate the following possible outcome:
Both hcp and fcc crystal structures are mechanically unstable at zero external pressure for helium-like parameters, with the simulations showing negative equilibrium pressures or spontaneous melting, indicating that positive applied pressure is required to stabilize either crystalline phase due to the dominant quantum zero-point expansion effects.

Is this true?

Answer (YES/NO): YES